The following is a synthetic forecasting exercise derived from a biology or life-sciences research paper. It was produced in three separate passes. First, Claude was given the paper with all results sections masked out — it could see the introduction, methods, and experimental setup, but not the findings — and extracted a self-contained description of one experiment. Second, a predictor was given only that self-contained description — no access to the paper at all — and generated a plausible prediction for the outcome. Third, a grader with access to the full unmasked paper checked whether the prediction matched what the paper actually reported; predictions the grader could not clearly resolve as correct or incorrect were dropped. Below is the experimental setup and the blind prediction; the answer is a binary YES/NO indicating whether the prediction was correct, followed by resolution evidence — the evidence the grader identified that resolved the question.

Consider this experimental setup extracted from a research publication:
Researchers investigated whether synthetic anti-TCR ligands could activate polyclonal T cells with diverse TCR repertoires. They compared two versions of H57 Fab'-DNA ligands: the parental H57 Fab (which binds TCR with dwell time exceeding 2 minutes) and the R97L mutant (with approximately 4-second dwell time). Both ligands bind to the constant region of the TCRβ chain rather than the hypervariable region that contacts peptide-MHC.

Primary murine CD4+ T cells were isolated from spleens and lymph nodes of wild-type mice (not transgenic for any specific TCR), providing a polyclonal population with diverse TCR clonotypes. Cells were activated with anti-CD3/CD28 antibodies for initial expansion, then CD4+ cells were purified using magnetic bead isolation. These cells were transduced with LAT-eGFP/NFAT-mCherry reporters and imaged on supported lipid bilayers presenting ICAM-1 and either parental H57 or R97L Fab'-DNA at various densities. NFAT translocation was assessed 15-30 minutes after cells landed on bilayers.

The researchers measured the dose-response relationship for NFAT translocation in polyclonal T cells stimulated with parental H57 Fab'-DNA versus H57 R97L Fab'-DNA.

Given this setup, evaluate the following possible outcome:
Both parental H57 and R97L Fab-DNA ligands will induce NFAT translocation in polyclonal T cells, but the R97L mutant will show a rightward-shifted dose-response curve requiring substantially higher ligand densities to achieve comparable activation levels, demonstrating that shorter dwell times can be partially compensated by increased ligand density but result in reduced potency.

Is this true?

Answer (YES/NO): YES